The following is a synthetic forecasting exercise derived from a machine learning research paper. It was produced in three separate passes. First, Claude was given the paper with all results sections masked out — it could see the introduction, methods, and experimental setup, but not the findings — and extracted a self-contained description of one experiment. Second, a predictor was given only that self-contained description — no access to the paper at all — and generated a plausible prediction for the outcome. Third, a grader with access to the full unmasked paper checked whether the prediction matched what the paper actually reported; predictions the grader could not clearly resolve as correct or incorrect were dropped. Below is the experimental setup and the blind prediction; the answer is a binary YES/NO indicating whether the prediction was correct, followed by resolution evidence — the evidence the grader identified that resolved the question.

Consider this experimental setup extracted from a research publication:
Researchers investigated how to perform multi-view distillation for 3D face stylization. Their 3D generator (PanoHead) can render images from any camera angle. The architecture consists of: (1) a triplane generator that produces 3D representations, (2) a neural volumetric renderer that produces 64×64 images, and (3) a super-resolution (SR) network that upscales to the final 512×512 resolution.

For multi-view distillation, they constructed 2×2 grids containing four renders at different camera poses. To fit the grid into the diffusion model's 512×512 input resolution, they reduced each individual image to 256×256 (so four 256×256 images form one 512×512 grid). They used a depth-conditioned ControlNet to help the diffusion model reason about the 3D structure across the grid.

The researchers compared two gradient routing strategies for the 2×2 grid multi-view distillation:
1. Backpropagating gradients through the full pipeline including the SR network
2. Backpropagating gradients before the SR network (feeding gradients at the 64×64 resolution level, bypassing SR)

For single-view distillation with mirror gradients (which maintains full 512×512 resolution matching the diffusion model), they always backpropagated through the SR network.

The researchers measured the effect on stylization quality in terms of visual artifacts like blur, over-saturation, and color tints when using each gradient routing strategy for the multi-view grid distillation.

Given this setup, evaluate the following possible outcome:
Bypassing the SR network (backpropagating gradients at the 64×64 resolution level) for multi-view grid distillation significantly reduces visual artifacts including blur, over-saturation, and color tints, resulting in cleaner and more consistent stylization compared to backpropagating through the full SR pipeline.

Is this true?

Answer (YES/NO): YES